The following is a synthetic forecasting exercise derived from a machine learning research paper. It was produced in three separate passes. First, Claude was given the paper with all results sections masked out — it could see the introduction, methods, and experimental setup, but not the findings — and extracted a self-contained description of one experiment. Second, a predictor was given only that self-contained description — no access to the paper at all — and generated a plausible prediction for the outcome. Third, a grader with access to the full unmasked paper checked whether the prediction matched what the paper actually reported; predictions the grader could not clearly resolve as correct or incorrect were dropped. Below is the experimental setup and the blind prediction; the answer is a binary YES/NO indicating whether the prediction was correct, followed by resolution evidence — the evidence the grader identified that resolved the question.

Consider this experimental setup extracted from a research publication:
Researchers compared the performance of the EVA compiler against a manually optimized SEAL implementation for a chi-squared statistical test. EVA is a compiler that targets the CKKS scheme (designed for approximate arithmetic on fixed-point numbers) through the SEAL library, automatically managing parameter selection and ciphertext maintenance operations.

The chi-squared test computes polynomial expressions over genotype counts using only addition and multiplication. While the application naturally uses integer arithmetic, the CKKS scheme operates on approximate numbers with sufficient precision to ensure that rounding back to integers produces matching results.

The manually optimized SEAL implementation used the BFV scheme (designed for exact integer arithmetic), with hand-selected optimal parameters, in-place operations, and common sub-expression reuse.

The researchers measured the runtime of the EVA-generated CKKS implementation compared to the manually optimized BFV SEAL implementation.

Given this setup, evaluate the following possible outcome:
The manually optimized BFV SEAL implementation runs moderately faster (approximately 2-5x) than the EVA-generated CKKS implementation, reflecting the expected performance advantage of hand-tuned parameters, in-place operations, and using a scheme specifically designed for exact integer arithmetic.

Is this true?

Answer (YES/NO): NO